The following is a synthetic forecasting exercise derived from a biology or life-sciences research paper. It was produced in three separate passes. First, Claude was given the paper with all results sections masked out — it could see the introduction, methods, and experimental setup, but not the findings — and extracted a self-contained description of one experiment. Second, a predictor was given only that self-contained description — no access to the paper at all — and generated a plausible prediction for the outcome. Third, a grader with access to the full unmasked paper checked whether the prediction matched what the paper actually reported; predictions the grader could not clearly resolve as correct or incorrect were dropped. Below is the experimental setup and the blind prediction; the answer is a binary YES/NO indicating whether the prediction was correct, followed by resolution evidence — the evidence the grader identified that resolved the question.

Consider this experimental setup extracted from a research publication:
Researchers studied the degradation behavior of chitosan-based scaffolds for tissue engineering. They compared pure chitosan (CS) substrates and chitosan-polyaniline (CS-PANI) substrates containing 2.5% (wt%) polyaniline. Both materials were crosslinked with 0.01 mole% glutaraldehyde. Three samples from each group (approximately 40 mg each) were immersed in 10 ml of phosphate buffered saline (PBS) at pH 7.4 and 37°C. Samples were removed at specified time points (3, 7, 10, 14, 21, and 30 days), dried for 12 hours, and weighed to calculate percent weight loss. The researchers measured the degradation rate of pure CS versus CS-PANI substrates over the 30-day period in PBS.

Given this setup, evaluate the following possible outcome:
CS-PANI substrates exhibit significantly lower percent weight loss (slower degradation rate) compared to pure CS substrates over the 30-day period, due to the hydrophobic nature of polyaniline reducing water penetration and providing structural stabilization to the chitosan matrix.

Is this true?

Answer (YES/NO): YES